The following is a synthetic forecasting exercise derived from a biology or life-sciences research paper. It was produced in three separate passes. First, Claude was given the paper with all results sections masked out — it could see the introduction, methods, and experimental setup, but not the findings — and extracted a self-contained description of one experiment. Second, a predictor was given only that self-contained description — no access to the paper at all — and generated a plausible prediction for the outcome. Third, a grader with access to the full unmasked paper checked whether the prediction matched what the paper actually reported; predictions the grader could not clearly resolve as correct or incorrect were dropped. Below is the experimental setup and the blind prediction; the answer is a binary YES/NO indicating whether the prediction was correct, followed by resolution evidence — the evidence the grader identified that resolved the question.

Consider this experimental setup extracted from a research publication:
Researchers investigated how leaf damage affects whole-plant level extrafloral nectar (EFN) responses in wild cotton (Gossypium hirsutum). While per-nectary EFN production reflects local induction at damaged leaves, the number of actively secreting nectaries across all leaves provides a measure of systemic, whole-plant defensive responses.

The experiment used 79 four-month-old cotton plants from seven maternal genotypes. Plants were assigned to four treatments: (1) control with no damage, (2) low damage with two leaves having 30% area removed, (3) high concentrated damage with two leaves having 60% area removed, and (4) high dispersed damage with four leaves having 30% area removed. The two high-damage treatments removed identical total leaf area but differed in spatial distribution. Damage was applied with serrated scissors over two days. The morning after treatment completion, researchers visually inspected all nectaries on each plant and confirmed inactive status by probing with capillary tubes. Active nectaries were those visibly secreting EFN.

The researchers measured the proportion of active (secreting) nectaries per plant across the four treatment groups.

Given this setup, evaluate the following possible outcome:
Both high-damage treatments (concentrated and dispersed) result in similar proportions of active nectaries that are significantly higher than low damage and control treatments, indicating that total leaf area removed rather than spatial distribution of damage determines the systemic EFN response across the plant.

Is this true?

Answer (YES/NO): NO